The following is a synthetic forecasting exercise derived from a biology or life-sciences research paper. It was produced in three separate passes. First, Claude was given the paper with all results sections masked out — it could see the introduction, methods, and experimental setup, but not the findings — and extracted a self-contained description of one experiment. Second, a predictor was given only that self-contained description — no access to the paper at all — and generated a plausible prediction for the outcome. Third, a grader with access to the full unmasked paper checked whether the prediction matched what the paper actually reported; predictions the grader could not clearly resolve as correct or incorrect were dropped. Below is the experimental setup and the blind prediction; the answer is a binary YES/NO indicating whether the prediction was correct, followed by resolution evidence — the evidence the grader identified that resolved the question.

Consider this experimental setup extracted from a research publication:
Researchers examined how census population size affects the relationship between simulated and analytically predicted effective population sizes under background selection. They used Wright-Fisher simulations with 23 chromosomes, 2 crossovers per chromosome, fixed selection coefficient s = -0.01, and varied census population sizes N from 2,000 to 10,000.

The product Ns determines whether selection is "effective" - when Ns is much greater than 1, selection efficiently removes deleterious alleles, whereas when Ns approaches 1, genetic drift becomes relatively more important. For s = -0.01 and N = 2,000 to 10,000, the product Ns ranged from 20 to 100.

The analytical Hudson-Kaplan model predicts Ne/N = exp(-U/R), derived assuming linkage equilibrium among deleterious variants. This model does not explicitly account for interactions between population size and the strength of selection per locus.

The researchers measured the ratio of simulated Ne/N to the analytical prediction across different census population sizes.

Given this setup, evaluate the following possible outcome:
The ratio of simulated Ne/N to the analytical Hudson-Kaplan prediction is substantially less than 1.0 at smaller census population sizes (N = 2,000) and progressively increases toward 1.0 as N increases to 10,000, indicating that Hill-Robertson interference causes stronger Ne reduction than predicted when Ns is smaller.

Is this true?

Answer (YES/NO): NO